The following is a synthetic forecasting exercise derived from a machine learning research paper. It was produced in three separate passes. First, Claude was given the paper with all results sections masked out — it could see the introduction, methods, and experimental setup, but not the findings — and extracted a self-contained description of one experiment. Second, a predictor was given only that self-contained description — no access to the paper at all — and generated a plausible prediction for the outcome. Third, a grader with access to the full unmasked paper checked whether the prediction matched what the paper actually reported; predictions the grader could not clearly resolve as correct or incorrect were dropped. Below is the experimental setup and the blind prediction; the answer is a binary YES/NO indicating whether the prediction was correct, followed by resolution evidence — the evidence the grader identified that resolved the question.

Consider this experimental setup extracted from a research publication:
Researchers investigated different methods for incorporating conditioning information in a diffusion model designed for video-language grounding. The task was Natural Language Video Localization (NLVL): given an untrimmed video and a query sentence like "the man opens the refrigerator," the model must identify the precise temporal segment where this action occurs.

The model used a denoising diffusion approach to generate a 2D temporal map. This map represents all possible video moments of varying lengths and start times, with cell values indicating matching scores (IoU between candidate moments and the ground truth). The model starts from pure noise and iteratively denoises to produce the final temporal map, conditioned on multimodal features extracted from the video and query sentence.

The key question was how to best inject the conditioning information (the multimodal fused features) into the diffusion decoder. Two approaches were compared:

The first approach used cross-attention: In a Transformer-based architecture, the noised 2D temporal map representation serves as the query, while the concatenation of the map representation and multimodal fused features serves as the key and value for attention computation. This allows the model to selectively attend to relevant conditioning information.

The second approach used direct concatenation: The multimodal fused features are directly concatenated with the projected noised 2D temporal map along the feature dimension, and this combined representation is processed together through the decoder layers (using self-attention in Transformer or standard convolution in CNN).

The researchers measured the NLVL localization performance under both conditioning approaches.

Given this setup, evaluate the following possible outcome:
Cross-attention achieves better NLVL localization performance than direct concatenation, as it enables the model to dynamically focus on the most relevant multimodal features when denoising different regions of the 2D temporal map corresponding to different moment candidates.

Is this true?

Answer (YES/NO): NO